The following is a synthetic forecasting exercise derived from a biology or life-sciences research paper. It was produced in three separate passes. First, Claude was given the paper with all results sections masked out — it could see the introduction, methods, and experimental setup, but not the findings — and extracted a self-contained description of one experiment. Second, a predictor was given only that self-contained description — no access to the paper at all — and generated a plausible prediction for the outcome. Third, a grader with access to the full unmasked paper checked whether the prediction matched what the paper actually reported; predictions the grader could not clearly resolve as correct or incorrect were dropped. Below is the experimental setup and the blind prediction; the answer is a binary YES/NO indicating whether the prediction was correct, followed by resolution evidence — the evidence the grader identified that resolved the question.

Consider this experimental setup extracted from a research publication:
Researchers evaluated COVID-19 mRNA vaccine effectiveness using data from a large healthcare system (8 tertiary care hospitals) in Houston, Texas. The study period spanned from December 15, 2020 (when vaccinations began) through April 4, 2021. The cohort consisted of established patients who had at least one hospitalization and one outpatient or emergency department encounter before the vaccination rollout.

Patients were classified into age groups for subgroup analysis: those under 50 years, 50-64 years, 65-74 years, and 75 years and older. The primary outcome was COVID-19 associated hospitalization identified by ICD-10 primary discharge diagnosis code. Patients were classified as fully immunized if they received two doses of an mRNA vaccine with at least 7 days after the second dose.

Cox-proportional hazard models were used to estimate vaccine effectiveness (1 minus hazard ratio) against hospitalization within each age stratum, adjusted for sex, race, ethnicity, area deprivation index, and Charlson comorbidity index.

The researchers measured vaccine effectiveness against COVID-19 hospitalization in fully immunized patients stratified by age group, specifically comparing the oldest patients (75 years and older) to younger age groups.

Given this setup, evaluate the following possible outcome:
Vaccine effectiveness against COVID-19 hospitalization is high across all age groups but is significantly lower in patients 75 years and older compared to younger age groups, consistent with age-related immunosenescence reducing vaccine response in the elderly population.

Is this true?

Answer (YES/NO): NO